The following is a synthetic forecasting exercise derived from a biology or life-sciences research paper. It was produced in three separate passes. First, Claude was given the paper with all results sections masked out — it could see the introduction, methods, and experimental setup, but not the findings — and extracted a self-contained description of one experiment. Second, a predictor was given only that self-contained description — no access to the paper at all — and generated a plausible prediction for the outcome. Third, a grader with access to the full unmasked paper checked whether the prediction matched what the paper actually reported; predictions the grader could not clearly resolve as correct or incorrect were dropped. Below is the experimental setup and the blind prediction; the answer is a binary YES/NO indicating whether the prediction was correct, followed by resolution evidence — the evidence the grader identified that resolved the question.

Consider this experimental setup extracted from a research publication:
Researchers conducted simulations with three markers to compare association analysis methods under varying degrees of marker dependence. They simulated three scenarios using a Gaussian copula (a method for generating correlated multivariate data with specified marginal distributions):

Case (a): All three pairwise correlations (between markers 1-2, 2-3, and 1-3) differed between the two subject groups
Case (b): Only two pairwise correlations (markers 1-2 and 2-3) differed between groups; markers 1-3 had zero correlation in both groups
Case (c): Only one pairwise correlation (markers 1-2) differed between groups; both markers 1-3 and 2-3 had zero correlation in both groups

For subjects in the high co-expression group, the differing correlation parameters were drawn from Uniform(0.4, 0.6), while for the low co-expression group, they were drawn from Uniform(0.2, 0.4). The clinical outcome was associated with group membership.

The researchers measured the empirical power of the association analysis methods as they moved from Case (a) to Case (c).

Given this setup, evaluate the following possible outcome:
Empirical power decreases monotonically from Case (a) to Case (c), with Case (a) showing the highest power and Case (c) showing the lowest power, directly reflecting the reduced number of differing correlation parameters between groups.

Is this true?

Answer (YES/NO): YES